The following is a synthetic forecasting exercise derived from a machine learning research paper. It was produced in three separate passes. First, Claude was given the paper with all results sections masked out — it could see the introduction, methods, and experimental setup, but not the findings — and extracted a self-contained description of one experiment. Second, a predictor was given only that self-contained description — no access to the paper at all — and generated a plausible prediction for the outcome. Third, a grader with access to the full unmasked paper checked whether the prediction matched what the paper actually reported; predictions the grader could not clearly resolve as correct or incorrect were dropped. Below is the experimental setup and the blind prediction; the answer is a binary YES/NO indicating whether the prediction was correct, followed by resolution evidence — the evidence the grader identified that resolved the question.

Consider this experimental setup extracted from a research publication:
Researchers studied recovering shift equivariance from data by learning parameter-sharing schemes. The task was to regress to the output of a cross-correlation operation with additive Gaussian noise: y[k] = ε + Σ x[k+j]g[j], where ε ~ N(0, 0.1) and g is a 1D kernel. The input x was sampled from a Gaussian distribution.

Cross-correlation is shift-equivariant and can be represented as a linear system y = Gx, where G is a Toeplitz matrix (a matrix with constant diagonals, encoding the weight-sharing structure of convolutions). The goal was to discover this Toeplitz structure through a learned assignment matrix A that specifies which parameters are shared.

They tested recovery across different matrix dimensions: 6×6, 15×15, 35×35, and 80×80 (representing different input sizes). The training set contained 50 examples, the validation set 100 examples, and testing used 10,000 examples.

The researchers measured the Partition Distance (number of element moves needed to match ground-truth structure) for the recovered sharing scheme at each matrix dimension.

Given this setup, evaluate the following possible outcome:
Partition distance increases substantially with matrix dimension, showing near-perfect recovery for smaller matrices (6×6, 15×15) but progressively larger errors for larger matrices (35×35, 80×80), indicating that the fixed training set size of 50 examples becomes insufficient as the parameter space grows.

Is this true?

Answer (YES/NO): YES